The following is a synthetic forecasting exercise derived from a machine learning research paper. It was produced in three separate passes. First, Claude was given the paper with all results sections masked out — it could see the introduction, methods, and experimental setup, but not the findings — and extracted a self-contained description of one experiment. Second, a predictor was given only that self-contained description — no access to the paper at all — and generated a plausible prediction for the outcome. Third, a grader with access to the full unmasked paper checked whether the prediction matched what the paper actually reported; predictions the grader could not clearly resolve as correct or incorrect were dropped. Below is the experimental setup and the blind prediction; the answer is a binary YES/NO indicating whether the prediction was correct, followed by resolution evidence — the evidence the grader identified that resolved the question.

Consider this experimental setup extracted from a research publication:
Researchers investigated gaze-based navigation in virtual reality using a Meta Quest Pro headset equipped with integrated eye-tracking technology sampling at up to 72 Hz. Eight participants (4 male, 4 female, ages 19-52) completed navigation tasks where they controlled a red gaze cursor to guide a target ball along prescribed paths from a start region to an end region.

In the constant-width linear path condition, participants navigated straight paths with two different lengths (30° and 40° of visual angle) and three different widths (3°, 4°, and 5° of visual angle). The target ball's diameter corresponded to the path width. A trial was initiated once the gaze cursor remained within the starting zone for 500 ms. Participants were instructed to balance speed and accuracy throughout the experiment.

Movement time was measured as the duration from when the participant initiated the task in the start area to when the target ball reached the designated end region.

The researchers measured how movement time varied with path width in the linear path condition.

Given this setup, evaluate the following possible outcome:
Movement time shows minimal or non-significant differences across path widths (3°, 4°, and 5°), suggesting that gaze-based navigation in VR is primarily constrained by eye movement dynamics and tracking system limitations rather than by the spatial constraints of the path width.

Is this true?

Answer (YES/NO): YES